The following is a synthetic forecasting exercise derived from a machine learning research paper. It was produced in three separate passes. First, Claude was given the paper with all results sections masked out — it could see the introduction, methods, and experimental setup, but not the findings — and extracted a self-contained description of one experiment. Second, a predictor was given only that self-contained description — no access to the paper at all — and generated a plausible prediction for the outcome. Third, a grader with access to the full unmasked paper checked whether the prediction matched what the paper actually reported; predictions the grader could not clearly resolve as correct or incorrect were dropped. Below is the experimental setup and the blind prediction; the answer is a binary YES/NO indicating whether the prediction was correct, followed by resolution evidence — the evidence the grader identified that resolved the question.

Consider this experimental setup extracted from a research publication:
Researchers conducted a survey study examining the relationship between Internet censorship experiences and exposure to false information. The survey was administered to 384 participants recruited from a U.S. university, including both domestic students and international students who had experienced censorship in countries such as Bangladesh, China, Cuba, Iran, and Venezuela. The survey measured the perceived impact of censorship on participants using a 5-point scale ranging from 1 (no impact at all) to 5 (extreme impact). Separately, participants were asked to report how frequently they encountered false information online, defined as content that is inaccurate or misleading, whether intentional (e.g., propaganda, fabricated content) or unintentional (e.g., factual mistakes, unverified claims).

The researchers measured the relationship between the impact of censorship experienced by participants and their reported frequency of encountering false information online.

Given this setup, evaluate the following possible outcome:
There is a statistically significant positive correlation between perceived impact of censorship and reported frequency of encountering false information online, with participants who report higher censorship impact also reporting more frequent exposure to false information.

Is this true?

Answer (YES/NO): YES